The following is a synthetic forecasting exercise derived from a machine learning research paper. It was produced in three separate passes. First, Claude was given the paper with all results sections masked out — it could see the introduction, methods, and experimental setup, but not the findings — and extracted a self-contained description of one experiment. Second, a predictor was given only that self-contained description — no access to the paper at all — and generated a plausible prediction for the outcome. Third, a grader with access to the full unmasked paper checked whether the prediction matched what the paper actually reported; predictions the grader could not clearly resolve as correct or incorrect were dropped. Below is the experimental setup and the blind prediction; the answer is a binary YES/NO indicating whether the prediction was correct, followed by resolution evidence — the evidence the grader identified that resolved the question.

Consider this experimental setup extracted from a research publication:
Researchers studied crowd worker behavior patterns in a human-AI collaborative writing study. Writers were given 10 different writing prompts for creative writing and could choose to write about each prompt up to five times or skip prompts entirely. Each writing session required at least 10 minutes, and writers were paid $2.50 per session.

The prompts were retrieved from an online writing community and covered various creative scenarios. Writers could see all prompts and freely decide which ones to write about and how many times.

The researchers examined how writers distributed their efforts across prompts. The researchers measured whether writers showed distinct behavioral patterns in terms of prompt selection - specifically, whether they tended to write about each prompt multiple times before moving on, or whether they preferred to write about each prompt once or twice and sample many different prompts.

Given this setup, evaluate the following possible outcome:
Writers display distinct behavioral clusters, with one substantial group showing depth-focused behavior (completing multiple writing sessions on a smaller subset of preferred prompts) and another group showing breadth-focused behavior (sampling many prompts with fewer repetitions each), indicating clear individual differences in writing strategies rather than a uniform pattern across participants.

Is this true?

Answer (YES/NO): YES